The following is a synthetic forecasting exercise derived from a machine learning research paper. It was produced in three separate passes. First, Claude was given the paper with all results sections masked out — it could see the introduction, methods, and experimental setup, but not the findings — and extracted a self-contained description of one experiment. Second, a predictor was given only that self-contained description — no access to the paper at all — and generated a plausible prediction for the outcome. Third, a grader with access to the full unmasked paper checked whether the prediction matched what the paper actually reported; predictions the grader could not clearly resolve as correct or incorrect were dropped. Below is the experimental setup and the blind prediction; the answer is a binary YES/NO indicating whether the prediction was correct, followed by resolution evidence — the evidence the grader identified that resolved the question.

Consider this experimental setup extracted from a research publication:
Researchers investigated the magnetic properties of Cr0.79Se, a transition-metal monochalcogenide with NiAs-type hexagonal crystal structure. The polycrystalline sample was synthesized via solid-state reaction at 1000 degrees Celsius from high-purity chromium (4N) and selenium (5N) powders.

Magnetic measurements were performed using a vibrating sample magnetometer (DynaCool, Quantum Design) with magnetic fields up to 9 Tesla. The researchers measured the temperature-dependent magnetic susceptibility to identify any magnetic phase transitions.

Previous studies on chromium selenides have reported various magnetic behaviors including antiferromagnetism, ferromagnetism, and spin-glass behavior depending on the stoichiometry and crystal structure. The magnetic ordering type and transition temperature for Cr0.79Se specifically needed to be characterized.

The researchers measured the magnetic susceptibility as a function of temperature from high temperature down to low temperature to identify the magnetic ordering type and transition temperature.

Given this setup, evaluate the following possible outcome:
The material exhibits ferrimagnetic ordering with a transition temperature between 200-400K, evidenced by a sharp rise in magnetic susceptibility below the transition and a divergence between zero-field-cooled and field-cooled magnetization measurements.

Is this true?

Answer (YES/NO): NO